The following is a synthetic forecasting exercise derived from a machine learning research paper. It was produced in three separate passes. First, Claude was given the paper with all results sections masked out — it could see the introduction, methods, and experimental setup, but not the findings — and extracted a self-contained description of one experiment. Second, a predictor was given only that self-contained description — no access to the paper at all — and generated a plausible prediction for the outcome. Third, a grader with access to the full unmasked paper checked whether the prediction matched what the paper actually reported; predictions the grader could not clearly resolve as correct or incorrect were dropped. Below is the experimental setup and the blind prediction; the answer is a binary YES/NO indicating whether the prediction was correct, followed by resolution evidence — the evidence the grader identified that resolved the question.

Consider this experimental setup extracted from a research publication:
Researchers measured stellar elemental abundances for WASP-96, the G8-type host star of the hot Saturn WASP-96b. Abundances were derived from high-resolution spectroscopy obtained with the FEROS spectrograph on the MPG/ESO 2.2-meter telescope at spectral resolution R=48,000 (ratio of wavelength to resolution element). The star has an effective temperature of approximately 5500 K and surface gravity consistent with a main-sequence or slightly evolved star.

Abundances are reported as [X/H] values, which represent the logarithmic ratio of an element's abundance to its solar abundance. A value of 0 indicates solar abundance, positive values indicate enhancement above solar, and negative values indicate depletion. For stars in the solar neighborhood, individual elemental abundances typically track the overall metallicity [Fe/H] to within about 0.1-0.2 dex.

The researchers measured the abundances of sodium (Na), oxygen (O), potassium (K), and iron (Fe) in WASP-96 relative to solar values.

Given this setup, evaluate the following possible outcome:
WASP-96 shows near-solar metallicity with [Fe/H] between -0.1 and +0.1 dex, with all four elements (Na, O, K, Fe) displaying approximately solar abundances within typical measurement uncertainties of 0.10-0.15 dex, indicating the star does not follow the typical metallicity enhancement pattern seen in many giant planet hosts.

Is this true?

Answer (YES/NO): NO